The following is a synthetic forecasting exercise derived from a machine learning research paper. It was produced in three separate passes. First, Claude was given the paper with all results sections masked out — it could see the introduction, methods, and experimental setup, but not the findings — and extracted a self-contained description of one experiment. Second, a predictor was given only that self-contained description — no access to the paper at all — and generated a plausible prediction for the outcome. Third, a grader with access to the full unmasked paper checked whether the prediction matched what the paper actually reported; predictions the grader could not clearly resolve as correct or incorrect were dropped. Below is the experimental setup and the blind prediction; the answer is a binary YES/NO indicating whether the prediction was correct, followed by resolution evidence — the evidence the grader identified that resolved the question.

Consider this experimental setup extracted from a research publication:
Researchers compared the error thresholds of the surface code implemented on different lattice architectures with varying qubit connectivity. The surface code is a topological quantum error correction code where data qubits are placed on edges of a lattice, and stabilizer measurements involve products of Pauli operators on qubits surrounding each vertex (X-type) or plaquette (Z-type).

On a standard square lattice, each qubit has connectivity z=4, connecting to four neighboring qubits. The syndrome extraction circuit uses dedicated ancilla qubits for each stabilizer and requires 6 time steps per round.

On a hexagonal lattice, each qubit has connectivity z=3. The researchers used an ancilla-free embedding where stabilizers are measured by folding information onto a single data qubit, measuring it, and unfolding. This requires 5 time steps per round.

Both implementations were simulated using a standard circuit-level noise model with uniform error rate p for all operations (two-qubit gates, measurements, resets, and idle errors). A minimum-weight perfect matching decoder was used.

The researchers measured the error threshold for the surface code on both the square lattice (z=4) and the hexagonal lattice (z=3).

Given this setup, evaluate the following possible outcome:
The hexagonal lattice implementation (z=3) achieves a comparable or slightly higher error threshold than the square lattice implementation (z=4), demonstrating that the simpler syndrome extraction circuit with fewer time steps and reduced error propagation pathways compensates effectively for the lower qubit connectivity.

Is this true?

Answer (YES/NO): YES